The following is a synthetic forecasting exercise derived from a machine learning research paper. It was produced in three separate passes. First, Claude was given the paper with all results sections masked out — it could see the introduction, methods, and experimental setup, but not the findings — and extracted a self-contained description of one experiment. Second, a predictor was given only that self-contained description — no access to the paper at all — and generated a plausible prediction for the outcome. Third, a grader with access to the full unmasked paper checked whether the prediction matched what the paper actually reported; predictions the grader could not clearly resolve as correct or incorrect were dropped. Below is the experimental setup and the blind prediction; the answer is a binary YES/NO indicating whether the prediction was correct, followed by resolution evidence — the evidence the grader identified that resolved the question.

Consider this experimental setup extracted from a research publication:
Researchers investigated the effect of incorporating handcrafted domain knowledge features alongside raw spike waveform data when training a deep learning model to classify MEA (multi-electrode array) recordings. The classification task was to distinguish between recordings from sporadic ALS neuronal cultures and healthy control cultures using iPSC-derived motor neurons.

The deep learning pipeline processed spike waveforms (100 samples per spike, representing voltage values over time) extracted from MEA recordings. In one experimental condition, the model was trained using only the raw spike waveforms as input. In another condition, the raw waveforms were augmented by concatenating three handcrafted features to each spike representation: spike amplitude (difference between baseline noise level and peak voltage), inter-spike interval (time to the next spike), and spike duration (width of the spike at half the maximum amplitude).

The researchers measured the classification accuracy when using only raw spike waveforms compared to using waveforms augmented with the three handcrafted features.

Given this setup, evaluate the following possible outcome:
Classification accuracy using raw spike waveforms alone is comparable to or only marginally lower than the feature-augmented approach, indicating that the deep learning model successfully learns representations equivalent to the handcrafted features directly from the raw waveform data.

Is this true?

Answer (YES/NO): NO